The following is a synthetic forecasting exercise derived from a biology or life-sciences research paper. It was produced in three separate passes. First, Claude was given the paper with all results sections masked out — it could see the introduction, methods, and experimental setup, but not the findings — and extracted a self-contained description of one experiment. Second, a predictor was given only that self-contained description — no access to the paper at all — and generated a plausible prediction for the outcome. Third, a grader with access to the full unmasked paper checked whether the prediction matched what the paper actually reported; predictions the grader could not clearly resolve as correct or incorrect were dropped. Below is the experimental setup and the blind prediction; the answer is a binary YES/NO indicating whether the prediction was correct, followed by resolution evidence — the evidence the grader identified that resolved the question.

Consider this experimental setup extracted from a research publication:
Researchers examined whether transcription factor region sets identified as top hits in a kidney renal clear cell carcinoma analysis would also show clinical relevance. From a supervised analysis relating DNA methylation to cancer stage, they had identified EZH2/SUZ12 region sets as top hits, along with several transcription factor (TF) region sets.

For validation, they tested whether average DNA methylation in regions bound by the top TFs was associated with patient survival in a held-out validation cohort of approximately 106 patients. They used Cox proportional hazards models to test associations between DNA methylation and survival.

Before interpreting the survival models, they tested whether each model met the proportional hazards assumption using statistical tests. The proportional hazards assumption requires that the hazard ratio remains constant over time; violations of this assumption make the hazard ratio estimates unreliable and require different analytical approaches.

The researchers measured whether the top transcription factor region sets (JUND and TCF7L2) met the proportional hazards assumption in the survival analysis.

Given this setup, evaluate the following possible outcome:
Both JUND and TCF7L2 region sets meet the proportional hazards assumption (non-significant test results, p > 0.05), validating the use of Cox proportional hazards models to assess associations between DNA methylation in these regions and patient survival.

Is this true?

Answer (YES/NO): NO